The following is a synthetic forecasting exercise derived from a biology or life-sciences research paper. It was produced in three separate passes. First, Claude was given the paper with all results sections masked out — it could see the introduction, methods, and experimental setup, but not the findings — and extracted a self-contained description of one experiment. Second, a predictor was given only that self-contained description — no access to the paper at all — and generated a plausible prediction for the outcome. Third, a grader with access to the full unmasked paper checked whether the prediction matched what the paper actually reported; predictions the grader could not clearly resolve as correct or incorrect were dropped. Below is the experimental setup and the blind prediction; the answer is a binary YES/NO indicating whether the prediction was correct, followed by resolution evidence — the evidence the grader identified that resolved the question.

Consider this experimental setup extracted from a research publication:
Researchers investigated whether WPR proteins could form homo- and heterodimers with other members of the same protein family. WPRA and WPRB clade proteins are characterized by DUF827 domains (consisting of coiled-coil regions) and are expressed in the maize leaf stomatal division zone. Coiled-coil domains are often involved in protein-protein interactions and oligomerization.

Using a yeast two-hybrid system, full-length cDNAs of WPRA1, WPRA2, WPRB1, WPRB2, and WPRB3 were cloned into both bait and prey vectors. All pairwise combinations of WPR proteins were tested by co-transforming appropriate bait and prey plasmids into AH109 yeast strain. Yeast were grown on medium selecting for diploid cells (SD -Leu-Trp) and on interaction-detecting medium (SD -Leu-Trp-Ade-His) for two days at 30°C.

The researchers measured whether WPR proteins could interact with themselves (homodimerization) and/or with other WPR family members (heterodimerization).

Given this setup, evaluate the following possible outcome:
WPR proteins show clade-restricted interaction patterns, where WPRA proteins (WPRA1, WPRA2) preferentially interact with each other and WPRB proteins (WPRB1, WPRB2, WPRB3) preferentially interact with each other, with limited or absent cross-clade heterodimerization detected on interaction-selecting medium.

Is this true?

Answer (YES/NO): NO